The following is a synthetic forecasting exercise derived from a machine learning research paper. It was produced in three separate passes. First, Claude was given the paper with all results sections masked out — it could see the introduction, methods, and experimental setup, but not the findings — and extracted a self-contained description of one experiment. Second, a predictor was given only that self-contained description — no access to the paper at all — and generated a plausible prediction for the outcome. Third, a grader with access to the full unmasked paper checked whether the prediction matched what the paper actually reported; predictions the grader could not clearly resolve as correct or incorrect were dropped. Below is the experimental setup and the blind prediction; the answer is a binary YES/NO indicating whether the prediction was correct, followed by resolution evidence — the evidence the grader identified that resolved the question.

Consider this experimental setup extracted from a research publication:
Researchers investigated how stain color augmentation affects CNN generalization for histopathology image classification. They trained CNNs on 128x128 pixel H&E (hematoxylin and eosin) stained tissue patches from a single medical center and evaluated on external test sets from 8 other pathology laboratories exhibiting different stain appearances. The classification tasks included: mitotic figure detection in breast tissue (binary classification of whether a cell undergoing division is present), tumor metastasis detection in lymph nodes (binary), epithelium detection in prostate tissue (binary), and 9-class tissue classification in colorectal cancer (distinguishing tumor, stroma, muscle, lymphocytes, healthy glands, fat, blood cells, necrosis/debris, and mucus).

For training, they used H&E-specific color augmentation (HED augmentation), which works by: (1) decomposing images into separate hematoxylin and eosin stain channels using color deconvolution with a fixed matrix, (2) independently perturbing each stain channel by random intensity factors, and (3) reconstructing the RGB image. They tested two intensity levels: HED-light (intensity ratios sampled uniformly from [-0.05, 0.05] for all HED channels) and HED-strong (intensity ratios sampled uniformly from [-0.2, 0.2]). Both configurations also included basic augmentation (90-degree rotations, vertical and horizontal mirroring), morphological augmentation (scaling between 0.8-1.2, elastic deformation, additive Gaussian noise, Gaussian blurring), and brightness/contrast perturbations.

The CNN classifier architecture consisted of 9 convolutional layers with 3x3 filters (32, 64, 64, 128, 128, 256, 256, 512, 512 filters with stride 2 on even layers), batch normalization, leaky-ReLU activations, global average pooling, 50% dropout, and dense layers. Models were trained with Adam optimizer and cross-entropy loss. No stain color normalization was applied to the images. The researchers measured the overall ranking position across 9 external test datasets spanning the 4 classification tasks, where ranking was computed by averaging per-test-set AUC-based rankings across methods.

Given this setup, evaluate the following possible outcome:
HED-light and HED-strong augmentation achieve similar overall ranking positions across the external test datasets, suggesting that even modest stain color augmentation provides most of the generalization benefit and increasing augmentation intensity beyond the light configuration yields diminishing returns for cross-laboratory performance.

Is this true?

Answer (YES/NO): NO